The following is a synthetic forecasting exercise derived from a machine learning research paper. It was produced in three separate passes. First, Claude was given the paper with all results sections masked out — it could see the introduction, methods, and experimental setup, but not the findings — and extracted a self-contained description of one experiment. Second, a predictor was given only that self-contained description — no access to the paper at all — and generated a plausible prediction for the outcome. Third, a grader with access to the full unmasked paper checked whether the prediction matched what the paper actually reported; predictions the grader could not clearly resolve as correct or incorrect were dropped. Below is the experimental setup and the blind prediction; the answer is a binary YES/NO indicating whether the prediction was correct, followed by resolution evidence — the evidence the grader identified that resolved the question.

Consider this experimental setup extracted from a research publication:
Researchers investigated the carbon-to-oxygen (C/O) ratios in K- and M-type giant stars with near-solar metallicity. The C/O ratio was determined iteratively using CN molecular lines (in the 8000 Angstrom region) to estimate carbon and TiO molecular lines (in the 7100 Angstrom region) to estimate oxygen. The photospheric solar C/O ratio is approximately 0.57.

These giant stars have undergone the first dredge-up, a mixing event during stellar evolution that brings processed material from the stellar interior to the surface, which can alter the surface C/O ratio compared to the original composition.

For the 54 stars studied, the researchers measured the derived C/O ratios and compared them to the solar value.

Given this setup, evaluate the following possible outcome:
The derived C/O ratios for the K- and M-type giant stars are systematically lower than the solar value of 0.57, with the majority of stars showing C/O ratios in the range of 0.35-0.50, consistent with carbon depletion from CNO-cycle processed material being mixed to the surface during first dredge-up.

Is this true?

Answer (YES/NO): NO